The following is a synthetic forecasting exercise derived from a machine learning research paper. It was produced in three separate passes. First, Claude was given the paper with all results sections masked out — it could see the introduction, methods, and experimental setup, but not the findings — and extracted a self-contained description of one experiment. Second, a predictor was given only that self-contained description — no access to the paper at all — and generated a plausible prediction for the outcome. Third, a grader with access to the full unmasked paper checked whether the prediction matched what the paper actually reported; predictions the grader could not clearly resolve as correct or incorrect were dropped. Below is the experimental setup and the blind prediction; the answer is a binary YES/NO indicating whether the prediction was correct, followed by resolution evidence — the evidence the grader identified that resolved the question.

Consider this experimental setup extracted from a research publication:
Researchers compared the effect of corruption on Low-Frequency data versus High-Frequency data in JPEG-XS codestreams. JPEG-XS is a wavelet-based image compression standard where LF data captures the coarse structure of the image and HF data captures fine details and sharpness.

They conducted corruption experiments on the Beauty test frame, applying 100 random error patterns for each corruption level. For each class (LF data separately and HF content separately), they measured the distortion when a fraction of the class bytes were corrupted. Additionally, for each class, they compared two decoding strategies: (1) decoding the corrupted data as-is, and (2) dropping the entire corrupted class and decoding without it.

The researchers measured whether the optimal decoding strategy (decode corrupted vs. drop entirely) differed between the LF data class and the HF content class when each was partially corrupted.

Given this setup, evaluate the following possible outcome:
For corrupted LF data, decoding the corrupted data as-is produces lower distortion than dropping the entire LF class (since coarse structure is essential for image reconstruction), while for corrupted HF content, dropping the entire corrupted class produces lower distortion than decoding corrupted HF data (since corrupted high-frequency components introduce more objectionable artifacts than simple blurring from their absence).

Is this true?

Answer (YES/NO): YES